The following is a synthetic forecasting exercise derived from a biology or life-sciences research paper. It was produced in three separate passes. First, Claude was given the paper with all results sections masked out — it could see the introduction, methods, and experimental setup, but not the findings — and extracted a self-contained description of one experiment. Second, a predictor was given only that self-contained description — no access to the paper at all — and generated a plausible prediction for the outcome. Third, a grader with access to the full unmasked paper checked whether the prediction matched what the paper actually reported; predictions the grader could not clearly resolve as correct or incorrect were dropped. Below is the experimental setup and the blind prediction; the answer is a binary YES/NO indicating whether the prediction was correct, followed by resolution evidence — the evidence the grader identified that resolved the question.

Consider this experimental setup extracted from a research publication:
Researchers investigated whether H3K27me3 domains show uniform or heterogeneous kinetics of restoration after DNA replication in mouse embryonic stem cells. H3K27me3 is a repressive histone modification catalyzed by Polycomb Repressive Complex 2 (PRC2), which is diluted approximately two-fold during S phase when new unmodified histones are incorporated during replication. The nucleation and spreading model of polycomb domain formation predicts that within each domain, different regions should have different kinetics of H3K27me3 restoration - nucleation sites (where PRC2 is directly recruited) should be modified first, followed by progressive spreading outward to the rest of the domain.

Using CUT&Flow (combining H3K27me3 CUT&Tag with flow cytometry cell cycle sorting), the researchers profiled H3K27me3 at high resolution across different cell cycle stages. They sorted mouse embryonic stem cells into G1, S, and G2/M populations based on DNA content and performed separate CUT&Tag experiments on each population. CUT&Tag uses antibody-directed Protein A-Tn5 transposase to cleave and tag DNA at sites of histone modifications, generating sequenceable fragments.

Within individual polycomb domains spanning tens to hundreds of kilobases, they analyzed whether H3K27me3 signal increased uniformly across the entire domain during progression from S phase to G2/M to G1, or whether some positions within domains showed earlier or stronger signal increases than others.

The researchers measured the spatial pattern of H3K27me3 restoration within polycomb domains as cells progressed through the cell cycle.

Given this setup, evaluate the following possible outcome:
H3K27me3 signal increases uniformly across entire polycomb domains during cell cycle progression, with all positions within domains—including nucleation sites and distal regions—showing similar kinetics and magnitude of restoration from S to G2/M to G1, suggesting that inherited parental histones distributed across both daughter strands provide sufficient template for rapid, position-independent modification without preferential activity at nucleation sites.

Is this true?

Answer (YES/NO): NO